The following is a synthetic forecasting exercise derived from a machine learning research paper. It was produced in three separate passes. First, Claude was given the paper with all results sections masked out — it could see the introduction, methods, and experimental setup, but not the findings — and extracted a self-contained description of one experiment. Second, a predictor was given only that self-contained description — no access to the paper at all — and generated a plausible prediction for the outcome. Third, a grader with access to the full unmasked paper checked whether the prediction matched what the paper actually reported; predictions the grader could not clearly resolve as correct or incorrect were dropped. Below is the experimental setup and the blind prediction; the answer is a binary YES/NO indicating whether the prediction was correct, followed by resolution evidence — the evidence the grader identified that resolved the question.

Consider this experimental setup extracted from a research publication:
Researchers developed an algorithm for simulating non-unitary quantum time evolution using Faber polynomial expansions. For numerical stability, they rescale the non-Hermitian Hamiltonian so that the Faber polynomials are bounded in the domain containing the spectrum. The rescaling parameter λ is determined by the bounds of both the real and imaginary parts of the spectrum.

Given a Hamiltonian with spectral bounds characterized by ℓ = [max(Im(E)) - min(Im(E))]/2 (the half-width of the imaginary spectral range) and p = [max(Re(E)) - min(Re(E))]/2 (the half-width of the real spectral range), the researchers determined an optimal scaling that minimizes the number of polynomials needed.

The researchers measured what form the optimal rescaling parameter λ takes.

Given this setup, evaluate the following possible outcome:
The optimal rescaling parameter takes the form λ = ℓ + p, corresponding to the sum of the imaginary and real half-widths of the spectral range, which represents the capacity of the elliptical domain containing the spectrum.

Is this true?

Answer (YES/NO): NO